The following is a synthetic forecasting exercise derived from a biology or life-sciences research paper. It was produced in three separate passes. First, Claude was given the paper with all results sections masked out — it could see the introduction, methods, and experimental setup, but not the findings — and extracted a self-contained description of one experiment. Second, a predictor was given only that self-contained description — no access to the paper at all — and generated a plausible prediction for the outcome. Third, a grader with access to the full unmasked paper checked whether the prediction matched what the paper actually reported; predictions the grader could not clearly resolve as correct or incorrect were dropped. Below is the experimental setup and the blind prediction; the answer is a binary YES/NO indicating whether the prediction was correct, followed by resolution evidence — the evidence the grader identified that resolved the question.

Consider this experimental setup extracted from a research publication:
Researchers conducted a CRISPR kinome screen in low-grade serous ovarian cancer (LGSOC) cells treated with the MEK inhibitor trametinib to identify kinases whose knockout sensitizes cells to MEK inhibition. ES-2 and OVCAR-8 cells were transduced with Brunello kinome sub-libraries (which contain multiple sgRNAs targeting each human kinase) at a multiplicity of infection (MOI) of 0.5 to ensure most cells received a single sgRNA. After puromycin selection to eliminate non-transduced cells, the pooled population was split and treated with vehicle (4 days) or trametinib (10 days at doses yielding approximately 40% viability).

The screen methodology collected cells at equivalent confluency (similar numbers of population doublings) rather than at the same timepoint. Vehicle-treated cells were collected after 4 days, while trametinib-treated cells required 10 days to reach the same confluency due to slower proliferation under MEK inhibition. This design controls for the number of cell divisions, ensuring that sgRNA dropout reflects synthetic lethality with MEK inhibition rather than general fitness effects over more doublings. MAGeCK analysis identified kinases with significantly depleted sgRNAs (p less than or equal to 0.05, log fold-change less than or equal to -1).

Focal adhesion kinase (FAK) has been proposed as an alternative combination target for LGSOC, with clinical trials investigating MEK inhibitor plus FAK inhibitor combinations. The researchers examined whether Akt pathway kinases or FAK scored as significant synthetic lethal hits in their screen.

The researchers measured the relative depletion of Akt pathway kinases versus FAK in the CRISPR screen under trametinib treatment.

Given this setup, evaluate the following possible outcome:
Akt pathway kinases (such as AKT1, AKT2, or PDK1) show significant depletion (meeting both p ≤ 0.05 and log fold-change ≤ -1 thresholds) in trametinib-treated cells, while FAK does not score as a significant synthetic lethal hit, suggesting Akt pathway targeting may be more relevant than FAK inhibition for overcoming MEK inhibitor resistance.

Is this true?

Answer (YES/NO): NO